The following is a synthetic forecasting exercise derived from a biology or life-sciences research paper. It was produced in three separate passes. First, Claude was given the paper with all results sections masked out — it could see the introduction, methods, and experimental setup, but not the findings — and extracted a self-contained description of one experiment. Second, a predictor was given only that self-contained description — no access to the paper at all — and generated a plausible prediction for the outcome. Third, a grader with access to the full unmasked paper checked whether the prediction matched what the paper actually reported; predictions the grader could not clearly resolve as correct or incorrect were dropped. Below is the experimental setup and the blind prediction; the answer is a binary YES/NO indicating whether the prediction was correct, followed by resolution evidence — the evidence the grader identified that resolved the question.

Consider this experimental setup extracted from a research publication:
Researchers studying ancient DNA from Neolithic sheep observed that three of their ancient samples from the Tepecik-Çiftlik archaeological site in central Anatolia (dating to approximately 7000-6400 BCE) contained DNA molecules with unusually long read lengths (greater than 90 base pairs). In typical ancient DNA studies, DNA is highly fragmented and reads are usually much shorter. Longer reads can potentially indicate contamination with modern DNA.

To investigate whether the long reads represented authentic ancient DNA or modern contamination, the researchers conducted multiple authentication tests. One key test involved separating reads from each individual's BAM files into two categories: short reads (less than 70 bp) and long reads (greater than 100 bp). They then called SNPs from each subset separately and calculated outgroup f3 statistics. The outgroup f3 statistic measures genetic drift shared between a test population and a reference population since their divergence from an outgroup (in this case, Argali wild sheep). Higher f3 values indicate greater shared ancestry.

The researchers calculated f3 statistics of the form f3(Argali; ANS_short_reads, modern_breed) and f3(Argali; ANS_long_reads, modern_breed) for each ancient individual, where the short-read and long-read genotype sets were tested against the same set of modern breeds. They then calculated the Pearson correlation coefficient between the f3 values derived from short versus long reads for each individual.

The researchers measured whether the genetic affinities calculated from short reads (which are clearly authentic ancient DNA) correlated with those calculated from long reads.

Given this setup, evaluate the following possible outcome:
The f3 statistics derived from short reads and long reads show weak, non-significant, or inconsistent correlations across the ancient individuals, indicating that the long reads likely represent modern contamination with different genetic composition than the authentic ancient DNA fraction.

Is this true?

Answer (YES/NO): NO